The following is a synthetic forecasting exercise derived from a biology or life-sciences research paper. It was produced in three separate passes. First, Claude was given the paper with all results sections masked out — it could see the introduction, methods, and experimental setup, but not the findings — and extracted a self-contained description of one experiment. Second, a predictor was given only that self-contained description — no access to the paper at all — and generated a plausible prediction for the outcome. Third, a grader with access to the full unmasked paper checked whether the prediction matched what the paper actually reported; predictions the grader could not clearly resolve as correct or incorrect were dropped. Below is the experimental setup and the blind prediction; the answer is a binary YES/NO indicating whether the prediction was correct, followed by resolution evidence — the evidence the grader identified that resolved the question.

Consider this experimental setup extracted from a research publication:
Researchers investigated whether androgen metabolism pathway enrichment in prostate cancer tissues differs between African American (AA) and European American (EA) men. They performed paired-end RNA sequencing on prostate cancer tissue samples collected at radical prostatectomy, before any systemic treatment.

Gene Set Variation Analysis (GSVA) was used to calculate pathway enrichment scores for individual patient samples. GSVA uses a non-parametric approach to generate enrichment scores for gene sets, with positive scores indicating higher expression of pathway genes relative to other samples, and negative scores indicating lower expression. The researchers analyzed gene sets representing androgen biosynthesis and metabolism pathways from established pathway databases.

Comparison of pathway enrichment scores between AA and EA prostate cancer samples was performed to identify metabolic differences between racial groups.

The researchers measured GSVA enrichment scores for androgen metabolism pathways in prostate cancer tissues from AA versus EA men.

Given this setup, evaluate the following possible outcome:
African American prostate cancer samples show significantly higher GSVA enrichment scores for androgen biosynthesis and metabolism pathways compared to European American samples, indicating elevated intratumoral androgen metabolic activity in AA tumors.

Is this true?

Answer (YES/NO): YES